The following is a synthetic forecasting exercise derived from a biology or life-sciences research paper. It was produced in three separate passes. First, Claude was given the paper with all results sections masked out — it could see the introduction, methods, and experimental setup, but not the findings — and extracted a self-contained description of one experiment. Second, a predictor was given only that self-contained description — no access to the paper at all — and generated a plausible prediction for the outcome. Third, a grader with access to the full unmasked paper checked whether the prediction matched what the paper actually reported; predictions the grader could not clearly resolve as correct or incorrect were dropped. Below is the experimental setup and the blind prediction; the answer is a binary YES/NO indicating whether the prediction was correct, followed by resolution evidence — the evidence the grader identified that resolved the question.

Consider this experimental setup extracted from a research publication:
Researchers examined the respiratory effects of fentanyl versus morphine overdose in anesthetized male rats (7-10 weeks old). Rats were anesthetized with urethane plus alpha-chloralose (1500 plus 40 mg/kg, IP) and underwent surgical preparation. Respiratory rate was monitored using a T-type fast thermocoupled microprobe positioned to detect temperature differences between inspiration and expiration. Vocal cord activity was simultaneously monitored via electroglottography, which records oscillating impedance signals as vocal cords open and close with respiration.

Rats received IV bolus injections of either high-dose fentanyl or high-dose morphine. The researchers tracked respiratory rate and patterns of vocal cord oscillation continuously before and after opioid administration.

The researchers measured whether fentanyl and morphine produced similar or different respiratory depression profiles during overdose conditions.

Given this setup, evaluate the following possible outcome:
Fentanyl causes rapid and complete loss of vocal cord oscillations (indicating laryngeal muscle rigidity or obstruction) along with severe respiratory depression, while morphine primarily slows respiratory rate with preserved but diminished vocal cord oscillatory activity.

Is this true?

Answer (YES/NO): YES